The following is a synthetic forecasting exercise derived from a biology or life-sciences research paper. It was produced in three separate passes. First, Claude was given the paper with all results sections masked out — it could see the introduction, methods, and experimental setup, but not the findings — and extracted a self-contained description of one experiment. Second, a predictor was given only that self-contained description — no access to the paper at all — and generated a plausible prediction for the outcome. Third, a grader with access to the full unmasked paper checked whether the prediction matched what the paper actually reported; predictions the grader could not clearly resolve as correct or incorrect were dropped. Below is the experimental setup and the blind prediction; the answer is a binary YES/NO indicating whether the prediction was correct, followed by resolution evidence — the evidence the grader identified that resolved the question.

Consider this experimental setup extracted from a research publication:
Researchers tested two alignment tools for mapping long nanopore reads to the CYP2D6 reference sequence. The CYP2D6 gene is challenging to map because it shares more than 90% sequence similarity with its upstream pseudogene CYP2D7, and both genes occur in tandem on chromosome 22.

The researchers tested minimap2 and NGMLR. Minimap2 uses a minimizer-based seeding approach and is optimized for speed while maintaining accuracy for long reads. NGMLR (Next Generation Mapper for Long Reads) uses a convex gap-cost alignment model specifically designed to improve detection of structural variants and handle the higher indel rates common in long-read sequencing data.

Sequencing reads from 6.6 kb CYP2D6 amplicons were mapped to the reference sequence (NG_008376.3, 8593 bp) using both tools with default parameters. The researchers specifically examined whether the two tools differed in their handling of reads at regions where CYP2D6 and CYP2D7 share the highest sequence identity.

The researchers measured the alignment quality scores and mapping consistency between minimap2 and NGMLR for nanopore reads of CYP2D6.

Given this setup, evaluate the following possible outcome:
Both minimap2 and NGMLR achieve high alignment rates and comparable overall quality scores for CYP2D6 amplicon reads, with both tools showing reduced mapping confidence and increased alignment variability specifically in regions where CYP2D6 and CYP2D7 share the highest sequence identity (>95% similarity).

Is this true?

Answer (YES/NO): NO